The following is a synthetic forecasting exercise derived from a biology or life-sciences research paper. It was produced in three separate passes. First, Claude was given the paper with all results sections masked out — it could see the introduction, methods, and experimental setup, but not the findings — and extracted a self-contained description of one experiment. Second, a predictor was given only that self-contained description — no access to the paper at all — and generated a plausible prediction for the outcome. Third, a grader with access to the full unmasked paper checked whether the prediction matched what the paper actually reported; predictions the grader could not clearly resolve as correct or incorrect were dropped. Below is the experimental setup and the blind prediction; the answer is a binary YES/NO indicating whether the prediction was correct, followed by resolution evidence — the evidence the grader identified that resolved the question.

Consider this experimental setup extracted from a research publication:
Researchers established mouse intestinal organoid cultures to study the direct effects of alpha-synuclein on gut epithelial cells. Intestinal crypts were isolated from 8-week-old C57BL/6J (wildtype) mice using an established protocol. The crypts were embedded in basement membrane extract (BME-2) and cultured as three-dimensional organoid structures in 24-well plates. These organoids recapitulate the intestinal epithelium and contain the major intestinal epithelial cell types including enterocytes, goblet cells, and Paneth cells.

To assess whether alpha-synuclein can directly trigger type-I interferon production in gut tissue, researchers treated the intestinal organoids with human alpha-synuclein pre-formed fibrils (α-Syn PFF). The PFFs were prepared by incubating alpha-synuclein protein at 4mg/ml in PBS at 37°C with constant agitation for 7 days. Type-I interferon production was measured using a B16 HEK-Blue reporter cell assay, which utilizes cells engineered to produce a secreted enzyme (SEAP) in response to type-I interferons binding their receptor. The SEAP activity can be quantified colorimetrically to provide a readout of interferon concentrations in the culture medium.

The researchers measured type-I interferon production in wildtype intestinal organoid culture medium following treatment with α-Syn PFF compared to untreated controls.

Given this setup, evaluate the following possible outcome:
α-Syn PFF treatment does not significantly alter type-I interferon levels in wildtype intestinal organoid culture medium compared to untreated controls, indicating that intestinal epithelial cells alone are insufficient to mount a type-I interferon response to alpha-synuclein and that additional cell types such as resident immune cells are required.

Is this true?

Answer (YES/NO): NO